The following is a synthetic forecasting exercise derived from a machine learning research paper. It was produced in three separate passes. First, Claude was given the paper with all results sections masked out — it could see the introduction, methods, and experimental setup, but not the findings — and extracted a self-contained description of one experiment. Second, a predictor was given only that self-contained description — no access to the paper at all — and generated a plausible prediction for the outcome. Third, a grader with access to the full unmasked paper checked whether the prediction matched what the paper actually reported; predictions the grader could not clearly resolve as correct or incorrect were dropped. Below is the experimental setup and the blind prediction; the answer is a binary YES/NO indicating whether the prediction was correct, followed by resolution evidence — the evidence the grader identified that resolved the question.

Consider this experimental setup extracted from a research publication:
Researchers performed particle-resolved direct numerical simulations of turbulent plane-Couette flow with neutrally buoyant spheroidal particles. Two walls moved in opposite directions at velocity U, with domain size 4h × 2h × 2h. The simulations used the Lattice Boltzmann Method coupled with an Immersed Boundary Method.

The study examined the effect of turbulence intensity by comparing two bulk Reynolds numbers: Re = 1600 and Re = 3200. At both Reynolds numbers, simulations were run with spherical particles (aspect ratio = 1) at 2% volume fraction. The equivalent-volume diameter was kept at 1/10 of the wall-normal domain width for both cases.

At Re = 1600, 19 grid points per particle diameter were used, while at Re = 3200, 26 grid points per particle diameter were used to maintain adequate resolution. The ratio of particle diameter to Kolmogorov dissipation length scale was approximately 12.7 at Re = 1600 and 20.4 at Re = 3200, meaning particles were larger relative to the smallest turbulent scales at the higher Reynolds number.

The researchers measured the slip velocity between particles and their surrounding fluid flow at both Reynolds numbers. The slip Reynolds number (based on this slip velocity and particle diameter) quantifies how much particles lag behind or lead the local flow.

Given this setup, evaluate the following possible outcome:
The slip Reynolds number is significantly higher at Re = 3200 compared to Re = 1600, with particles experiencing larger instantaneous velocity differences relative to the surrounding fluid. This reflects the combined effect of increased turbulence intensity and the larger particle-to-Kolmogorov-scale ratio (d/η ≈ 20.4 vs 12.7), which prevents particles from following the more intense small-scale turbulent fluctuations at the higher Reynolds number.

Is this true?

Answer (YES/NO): NO